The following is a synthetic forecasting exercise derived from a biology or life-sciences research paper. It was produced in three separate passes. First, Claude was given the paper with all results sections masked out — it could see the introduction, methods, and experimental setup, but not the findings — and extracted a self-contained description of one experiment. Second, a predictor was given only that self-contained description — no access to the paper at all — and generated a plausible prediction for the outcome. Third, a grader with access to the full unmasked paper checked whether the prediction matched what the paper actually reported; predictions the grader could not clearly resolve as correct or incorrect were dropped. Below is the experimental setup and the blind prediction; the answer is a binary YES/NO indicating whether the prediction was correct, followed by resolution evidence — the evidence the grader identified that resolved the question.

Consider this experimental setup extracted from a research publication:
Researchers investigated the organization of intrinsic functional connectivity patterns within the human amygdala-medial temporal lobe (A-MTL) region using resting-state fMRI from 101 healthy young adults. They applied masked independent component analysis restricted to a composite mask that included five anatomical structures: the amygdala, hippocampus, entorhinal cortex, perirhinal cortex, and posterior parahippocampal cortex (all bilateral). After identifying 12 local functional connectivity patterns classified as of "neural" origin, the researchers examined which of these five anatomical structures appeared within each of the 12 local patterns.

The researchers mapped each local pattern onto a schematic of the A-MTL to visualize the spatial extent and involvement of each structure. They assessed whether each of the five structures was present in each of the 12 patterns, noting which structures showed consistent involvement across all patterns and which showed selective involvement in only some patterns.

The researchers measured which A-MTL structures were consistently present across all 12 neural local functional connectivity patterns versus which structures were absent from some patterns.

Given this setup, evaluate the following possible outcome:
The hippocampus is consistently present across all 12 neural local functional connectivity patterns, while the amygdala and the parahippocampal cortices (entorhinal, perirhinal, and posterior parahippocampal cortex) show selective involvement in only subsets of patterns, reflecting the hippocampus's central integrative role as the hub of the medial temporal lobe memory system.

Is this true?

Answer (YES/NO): NO